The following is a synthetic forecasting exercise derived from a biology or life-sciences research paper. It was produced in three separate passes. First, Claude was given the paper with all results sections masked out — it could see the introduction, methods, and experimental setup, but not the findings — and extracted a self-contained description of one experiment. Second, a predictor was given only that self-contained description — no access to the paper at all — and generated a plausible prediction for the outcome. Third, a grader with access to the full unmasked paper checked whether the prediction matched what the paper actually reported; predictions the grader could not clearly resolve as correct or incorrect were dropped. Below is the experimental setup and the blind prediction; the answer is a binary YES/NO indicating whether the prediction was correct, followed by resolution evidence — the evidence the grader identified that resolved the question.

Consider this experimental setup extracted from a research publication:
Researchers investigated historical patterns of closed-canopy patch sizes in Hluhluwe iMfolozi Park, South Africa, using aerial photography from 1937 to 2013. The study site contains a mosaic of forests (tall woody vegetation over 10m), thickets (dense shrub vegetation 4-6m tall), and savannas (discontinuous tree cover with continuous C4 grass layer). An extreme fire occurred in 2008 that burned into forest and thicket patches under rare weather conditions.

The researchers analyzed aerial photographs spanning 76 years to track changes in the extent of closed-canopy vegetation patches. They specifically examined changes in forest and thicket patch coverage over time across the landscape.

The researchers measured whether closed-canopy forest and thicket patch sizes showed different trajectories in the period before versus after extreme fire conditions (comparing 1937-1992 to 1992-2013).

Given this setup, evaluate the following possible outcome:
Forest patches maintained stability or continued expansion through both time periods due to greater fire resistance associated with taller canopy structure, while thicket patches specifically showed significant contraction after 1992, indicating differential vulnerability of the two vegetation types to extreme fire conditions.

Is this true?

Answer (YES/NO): NO